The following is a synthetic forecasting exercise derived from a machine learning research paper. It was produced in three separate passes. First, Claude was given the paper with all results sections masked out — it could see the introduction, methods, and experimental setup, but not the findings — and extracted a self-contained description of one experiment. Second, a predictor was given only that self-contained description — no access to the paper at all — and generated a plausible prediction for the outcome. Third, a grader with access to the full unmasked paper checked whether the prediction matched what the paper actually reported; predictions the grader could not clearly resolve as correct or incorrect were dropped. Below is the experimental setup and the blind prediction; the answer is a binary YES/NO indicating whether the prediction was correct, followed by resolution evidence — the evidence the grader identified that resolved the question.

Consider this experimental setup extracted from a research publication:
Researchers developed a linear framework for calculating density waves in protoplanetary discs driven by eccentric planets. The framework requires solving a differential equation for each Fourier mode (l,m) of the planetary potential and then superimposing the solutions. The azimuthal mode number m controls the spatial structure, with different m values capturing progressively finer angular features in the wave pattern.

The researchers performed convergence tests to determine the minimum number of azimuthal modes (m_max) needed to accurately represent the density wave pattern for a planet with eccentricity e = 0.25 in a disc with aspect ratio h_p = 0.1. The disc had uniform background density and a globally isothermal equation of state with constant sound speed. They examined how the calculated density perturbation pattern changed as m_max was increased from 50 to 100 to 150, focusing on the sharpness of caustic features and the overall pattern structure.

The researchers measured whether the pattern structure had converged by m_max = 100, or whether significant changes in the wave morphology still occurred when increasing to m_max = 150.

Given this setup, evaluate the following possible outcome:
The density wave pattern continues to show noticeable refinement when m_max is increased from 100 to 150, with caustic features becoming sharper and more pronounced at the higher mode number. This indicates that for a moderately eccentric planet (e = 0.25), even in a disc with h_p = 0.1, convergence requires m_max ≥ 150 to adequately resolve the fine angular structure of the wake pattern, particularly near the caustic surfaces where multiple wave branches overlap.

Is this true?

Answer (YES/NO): NO